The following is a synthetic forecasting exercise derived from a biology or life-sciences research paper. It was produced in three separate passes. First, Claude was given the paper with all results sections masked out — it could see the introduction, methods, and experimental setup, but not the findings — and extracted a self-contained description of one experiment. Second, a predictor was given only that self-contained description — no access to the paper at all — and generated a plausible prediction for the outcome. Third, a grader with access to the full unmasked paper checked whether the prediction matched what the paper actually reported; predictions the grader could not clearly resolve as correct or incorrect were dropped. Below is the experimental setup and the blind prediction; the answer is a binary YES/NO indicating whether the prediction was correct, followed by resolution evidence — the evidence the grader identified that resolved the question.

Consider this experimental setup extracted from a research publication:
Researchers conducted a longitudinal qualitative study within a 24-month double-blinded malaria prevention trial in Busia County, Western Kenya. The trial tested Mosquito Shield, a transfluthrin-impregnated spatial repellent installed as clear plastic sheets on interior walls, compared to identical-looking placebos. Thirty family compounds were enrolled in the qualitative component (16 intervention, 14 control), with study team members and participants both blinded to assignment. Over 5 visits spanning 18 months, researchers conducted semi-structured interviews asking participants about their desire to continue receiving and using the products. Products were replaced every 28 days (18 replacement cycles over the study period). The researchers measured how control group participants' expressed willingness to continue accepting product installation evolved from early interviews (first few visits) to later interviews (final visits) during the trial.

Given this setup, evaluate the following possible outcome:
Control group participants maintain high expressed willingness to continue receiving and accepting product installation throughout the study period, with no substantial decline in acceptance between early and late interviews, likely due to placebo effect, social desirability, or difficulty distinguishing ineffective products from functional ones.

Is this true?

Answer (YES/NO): NO